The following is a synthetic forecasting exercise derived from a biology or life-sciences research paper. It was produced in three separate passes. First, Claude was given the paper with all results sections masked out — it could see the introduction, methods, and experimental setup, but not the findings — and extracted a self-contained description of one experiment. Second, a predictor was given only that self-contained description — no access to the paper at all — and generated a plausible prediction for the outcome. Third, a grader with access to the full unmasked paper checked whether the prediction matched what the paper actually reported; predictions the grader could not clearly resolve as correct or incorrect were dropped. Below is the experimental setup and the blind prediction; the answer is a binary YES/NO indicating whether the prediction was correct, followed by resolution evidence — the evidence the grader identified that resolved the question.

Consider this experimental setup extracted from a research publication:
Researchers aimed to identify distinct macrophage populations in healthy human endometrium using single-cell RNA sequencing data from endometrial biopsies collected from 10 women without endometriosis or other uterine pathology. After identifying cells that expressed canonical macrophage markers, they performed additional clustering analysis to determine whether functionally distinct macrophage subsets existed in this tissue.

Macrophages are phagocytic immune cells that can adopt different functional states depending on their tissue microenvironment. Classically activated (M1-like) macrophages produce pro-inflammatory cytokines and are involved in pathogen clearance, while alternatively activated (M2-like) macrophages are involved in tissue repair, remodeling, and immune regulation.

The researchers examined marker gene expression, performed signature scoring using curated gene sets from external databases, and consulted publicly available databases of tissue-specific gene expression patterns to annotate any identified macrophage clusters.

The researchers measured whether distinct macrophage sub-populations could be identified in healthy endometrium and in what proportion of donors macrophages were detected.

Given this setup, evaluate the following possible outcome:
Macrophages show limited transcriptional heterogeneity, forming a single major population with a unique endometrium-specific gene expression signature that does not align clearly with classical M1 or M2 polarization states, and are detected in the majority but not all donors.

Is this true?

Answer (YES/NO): NO